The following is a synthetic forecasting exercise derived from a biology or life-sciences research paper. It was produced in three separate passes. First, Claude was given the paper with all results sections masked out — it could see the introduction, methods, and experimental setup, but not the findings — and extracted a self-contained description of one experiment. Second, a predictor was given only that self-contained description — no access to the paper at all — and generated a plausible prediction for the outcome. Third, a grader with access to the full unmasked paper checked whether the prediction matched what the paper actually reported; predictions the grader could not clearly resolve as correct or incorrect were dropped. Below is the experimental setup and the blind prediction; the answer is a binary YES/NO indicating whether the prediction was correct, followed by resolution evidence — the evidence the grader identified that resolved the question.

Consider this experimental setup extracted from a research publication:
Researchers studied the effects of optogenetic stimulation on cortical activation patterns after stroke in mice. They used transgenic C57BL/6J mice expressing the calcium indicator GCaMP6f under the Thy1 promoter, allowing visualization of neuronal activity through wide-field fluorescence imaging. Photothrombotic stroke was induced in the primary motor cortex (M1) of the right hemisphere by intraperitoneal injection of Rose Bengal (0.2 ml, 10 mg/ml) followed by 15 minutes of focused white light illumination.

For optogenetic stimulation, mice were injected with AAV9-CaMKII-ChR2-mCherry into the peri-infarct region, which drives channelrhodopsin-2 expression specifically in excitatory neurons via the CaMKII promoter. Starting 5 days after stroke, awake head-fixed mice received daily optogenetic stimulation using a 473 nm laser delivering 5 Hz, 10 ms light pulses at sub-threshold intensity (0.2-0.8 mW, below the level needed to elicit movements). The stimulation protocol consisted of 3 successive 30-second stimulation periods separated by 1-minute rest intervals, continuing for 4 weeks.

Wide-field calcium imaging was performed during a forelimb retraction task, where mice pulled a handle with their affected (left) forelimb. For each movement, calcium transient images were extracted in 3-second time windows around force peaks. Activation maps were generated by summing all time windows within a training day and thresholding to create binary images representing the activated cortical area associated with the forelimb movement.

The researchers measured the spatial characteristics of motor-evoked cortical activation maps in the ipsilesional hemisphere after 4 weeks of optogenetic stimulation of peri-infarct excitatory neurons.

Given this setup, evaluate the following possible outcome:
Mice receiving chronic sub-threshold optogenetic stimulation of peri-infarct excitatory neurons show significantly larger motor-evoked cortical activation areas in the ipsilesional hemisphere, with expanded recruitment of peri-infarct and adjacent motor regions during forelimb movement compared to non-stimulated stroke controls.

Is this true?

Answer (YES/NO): NO